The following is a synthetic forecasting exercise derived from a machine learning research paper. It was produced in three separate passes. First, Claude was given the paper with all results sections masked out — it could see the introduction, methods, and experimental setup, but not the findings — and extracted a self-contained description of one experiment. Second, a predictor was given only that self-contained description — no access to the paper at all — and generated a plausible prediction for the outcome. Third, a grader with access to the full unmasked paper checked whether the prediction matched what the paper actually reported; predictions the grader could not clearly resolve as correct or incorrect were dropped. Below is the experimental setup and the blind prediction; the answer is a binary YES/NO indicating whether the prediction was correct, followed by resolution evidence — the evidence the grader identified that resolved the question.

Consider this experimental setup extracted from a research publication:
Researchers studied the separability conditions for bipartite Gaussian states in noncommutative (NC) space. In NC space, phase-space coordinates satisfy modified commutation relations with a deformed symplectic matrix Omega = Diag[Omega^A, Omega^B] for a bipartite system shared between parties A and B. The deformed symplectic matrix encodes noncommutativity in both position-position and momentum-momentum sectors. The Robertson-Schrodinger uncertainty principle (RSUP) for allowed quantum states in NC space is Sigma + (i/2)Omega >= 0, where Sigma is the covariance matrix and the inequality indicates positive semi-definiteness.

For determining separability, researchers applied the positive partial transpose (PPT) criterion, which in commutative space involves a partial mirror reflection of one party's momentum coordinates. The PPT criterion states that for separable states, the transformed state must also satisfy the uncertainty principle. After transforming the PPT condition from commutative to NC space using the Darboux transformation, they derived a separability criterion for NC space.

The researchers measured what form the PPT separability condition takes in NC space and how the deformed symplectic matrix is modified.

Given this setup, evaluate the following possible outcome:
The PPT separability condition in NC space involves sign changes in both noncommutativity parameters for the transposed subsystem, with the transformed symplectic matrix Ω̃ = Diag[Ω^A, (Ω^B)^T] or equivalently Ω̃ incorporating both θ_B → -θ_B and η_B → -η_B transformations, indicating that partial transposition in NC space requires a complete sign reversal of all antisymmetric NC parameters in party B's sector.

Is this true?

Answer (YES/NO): YES